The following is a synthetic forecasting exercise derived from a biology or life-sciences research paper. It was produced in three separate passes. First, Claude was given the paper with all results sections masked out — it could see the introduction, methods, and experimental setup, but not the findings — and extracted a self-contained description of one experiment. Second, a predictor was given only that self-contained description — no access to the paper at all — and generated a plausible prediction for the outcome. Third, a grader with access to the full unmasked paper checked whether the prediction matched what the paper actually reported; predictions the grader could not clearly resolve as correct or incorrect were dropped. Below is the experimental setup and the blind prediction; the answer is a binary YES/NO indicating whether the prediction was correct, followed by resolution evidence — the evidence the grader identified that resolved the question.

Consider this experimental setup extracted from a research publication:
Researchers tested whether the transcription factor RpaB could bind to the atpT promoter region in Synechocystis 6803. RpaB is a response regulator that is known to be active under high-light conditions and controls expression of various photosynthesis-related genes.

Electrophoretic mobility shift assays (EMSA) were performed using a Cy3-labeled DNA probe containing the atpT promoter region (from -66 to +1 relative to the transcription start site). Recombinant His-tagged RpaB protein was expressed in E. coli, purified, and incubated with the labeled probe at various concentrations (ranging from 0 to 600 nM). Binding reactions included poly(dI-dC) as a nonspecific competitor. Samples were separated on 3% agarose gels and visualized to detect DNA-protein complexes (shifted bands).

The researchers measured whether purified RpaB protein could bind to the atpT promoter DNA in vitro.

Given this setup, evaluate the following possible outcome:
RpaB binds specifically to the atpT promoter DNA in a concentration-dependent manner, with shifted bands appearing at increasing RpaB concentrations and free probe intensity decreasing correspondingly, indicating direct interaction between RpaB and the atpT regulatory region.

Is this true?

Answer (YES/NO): YES